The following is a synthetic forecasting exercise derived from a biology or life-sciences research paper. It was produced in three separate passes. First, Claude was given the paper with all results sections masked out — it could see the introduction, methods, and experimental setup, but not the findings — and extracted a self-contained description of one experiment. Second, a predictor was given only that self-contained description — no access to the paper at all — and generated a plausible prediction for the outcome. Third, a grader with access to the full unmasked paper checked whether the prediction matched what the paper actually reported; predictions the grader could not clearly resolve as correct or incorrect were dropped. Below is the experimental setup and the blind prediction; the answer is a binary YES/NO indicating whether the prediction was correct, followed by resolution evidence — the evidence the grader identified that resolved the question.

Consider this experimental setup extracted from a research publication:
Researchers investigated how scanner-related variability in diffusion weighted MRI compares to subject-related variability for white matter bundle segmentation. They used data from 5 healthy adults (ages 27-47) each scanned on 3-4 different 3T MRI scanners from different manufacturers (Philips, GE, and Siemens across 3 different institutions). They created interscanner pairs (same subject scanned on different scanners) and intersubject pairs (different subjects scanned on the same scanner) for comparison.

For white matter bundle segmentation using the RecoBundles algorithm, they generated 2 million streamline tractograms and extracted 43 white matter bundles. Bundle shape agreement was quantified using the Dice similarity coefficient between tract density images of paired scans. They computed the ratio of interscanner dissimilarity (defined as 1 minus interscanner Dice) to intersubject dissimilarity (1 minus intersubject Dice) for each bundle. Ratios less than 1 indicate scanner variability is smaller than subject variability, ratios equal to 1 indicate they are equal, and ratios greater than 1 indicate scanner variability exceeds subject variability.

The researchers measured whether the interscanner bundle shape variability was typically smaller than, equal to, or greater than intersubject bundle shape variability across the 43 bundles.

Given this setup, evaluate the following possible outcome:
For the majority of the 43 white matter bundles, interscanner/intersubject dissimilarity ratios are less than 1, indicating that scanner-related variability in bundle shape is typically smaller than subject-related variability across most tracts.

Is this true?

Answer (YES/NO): YES